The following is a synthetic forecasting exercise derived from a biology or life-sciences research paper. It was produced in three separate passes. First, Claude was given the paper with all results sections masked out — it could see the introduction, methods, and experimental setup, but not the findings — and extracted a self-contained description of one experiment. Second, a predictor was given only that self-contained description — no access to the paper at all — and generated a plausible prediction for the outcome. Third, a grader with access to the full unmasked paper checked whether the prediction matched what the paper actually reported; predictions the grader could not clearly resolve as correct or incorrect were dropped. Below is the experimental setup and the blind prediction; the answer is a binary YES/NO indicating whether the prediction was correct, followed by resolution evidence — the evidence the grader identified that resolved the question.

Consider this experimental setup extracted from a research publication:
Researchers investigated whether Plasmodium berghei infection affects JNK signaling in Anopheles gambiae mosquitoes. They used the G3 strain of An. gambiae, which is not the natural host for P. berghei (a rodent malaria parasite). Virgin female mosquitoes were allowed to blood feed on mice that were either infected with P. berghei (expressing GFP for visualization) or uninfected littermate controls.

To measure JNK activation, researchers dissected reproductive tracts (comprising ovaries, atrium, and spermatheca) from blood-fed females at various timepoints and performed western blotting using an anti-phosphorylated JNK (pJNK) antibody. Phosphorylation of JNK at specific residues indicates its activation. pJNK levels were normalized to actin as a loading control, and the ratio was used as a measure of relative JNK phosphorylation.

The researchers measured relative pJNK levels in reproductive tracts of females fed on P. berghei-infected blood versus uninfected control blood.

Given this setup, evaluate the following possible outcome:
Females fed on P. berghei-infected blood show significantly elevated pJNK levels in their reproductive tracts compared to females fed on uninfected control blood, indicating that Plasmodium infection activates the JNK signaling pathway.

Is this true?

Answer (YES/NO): YES